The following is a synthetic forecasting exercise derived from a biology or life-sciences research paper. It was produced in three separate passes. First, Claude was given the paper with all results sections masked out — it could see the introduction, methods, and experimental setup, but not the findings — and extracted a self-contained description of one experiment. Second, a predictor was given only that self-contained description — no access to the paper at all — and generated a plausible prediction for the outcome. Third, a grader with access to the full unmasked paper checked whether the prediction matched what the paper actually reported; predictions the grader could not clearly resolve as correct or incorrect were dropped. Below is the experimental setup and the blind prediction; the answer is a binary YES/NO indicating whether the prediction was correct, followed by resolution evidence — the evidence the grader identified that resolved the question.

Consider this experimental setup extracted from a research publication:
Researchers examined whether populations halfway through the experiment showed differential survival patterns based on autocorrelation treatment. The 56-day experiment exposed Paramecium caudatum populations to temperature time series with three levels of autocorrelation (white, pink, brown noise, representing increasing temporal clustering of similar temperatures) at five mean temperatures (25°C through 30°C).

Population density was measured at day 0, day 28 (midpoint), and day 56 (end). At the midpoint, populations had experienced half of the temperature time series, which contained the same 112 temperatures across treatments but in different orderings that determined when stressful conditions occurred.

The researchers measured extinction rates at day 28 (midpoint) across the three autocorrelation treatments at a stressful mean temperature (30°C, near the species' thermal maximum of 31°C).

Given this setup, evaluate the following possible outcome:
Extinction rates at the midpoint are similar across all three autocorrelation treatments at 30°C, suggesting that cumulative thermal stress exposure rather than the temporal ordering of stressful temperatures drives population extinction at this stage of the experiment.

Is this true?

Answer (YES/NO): NO